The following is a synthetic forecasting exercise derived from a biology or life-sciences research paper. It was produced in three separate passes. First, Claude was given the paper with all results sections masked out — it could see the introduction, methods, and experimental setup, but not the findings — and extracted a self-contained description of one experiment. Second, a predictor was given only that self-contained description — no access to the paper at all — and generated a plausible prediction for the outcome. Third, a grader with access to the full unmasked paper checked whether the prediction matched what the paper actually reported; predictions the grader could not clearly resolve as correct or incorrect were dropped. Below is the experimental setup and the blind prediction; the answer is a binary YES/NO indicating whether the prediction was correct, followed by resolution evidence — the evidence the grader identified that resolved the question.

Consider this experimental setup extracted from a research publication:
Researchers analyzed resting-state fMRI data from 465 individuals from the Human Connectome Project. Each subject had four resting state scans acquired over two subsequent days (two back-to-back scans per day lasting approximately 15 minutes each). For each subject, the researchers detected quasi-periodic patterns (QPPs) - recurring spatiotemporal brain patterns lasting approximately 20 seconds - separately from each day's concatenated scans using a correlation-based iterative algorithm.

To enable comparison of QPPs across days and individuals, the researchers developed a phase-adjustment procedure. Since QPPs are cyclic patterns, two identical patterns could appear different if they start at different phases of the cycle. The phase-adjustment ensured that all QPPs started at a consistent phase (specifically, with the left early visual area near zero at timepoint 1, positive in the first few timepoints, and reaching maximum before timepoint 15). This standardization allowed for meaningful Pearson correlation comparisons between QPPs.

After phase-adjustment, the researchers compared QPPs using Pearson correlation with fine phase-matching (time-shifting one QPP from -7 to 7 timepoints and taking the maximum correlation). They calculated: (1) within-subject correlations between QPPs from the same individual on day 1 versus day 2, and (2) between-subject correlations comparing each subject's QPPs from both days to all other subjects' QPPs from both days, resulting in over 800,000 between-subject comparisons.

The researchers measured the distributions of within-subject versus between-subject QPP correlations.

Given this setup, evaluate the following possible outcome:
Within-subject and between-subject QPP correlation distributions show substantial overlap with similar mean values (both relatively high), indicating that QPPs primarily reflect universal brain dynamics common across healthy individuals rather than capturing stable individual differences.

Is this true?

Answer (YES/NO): NO